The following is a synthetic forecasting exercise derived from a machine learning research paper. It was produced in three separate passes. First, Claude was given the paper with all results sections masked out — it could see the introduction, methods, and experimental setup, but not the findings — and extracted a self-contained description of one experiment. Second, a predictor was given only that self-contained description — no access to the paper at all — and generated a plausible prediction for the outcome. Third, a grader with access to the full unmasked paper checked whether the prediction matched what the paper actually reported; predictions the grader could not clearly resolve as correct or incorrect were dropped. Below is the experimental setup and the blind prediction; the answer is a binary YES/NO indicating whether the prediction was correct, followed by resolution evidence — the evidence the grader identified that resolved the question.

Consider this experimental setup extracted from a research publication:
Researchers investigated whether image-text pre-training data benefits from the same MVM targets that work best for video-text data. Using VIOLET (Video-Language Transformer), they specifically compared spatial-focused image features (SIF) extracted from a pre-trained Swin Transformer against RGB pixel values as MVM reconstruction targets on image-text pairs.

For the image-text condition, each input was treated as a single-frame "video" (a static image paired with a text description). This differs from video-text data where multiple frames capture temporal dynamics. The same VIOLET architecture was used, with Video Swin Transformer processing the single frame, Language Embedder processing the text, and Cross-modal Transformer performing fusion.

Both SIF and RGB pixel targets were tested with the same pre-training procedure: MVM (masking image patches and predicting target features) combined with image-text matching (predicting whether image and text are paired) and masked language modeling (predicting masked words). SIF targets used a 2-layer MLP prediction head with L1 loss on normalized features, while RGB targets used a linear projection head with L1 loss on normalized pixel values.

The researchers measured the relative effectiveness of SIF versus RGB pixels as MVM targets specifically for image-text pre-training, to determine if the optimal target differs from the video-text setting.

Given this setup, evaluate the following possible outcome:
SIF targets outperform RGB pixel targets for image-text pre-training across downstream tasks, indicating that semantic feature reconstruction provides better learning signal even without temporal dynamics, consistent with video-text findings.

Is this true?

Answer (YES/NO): NO